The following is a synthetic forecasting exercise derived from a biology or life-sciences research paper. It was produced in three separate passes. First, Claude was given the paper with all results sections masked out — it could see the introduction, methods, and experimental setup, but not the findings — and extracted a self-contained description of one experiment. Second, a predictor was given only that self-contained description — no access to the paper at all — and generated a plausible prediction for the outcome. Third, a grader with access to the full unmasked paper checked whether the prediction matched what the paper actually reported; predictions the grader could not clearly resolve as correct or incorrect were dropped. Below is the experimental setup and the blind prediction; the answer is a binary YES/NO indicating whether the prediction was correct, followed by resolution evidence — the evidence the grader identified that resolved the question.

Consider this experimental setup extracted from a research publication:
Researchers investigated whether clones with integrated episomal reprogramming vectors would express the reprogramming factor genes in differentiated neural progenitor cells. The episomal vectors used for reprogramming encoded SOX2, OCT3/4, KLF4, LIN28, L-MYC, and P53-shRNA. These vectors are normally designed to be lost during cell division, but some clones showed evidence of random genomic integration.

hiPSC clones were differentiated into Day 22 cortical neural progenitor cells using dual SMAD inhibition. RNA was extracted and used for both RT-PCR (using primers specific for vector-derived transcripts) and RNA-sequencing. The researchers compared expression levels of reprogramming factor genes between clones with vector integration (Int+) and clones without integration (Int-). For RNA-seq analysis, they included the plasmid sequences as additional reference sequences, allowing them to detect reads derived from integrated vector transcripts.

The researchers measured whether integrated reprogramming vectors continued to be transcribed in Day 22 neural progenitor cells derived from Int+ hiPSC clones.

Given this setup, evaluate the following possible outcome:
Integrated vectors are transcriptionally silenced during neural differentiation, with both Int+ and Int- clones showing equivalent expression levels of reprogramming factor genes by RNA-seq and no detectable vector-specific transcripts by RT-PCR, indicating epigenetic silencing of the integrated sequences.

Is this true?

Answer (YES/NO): NO